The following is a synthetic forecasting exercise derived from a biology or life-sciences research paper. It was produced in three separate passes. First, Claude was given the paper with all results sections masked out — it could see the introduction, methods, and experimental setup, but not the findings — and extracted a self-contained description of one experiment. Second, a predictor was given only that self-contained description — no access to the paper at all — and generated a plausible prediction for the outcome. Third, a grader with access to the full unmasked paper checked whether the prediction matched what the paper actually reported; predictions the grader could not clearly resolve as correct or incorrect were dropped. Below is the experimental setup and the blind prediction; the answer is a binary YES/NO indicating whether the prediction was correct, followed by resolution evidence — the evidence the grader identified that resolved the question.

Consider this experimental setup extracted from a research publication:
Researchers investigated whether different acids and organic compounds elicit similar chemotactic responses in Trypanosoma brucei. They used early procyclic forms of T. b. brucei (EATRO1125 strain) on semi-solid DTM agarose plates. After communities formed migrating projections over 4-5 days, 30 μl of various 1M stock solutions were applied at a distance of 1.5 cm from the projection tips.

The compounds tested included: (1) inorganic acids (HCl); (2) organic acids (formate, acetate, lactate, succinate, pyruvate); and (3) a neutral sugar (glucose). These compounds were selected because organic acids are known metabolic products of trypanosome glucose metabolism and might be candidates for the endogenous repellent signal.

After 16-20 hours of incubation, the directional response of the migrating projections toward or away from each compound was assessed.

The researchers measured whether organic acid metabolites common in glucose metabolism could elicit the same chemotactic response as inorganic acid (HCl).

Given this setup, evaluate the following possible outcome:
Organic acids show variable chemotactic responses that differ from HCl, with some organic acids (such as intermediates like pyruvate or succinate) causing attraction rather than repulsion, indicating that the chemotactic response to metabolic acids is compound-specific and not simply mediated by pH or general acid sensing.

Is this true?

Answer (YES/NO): NO